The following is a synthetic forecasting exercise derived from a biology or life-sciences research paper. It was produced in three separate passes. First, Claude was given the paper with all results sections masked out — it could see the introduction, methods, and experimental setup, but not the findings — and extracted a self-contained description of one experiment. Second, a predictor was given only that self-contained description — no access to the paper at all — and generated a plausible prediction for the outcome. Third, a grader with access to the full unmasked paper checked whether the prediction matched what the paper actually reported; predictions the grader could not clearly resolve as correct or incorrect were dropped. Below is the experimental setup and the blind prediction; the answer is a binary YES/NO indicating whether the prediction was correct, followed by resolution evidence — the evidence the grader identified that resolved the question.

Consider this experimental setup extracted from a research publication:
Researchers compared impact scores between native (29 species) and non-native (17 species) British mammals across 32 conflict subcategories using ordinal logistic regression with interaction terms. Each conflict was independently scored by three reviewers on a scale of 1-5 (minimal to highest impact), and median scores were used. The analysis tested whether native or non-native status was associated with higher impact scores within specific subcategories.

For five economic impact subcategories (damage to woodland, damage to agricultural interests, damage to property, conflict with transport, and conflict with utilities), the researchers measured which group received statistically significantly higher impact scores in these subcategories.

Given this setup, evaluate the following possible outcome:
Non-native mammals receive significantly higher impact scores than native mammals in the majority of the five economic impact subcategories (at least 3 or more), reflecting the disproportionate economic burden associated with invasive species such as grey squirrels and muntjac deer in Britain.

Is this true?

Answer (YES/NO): YES